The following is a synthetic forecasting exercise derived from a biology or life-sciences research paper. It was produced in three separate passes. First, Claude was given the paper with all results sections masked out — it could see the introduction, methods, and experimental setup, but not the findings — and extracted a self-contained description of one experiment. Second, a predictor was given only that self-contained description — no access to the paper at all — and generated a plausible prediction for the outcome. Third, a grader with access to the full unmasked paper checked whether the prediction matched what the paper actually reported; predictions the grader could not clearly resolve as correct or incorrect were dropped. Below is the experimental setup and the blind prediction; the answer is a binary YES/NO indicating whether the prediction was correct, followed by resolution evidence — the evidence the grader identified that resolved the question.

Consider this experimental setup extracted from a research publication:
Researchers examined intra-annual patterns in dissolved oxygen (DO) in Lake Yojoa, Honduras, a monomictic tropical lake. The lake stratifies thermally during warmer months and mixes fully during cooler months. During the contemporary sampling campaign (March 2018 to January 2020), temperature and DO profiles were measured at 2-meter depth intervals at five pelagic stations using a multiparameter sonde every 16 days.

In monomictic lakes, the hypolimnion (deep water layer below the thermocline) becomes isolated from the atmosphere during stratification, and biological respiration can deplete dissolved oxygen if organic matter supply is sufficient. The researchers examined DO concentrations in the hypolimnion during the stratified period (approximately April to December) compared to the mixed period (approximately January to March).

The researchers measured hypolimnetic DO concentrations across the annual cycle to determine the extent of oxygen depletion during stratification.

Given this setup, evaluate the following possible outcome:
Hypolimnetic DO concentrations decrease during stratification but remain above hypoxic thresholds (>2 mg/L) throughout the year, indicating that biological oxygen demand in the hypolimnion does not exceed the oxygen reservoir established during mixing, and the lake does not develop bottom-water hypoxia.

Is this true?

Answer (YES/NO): NO